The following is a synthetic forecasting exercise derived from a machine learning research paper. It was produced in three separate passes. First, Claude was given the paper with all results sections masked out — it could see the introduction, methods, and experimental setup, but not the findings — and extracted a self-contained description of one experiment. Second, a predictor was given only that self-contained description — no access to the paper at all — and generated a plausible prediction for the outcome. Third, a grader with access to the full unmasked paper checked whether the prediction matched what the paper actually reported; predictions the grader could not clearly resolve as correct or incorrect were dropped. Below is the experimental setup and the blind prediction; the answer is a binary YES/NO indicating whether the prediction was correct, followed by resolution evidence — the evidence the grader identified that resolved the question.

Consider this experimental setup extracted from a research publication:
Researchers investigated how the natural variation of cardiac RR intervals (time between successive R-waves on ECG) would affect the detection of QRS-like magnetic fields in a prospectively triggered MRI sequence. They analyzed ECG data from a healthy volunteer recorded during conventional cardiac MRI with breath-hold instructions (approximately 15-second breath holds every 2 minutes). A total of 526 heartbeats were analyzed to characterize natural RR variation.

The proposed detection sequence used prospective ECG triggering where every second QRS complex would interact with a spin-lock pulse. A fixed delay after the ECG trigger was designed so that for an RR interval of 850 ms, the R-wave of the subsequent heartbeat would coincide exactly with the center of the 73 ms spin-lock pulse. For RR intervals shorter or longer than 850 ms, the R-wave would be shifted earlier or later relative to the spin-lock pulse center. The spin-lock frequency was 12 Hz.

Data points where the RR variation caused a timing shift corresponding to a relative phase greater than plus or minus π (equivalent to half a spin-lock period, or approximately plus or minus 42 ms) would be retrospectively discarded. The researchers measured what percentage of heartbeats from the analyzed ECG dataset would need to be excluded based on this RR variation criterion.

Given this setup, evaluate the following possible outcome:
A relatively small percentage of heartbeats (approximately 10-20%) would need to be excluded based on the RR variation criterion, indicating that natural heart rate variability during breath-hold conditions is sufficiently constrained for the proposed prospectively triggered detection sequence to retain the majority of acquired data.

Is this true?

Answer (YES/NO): NO